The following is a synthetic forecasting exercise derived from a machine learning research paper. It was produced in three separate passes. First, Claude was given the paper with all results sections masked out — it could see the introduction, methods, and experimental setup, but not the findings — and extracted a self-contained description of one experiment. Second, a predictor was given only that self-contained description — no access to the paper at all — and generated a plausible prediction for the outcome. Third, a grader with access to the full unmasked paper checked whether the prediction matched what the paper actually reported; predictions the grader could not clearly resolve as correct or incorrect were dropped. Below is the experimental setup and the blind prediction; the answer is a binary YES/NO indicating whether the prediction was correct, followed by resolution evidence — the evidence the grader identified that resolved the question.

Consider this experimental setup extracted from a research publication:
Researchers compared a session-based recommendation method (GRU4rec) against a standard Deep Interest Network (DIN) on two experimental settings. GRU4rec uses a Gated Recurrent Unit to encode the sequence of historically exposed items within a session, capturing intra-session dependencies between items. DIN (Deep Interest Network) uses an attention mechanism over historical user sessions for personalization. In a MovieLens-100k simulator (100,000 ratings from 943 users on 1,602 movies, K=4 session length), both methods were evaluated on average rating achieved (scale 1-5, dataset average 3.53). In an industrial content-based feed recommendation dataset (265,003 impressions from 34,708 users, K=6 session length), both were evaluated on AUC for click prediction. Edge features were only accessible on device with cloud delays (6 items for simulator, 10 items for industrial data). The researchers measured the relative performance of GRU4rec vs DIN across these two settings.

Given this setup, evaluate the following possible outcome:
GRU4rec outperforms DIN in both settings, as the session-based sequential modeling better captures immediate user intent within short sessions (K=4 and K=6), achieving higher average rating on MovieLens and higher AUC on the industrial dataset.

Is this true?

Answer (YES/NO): NO